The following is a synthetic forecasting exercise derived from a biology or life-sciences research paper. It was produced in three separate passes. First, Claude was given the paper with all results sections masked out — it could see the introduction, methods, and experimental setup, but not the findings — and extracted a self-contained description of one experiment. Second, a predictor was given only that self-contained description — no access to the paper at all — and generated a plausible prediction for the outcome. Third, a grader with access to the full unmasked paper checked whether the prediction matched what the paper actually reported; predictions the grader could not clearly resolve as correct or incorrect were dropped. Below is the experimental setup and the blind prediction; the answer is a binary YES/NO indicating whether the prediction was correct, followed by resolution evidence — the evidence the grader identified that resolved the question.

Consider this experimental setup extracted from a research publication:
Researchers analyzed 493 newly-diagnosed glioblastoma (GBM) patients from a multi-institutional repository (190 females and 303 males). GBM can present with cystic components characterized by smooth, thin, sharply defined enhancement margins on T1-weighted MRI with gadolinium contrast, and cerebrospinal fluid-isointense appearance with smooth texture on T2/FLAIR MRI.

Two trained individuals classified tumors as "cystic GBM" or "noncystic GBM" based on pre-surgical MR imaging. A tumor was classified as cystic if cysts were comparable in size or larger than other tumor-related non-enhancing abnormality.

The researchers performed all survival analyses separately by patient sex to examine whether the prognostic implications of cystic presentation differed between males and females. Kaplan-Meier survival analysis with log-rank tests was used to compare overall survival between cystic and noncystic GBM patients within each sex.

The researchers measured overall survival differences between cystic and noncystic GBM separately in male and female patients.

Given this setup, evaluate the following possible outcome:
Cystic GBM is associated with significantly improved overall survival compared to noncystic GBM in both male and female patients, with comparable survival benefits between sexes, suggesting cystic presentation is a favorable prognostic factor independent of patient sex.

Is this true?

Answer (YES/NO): NO